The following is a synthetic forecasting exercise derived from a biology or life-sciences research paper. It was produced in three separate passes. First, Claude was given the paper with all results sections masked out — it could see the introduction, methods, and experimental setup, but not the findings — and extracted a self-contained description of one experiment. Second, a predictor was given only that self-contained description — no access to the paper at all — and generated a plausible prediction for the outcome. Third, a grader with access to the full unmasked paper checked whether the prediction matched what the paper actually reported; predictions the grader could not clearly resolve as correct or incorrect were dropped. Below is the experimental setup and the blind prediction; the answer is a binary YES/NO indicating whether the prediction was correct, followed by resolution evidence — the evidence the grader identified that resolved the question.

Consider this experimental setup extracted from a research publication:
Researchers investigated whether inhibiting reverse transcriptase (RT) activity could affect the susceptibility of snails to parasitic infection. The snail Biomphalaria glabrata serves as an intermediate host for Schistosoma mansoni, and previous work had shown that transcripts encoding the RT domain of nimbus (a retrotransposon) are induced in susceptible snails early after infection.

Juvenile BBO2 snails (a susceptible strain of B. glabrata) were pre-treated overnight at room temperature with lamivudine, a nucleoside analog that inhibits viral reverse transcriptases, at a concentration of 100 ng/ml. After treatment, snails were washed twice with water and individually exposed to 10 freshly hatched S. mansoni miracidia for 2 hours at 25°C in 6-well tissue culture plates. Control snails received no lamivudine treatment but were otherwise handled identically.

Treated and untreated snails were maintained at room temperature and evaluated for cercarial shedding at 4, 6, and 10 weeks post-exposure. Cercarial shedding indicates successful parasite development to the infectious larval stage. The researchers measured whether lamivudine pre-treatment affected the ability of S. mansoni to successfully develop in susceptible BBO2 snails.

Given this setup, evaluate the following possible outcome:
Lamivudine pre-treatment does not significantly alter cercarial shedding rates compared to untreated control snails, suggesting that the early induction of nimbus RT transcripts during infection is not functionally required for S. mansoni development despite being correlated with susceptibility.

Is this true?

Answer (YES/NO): NO